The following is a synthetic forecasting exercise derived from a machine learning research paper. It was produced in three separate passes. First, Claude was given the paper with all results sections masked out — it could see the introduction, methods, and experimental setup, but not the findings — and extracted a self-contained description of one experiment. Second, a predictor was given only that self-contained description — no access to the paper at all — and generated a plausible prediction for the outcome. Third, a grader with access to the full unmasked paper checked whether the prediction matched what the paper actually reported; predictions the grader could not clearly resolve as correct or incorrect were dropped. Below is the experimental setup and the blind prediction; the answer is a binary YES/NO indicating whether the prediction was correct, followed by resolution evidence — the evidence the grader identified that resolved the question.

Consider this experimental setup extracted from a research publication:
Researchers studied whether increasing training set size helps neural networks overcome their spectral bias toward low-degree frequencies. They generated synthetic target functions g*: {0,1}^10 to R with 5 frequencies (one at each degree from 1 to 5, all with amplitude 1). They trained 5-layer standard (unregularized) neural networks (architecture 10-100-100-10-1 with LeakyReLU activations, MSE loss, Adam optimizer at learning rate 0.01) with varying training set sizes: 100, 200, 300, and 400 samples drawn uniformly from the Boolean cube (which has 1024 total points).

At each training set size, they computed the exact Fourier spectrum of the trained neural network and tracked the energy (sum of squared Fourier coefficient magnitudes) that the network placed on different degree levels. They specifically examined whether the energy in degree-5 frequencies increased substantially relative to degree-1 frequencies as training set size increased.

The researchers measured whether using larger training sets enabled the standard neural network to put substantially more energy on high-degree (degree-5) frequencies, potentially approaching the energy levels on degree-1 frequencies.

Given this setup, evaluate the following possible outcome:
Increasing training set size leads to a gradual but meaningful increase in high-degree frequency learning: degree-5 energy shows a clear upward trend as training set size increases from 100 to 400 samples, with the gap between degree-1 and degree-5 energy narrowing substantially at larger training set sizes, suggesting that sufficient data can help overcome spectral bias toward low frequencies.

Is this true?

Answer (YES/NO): NO